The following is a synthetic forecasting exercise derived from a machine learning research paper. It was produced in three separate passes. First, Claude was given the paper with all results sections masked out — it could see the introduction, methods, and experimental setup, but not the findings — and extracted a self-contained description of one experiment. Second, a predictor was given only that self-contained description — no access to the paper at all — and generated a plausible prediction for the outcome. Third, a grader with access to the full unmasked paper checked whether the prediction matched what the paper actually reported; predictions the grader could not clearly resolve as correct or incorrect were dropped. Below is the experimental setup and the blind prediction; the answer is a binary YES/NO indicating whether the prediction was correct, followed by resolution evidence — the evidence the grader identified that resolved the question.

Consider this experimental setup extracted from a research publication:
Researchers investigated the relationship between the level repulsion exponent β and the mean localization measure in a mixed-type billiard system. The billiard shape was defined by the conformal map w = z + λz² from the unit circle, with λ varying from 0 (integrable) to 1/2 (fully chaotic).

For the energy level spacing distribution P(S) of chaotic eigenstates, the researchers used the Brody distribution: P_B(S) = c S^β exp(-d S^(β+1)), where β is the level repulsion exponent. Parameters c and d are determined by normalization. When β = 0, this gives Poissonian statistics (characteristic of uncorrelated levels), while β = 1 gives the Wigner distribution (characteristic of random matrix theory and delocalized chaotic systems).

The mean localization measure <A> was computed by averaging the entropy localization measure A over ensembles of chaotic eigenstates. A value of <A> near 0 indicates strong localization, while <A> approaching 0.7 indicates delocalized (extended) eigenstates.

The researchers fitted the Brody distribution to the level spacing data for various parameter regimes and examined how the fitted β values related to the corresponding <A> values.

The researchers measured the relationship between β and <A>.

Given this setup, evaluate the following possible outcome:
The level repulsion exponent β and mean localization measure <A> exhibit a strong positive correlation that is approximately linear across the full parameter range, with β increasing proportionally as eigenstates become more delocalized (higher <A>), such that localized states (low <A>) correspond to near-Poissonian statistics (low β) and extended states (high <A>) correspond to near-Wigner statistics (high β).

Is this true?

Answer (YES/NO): YES